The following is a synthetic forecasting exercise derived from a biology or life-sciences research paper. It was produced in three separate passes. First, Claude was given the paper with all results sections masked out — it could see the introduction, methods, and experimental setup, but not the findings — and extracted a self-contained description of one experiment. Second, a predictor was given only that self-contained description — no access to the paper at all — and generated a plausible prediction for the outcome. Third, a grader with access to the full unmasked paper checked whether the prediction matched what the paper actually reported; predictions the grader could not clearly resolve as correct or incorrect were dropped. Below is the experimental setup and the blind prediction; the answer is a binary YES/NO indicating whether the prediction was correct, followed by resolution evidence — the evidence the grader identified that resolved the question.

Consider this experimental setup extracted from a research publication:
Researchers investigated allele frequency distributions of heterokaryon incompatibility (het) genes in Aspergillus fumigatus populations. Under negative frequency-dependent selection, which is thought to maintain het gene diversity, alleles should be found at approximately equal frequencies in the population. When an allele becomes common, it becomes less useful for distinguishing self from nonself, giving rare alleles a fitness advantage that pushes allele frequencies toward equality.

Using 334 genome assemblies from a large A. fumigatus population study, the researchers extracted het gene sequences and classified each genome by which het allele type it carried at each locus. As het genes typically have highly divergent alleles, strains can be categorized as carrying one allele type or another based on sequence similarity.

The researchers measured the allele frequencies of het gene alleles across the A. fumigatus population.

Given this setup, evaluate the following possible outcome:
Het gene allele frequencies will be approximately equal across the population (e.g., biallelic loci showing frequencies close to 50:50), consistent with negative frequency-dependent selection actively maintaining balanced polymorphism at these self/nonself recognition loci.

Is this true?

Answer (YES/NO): YES